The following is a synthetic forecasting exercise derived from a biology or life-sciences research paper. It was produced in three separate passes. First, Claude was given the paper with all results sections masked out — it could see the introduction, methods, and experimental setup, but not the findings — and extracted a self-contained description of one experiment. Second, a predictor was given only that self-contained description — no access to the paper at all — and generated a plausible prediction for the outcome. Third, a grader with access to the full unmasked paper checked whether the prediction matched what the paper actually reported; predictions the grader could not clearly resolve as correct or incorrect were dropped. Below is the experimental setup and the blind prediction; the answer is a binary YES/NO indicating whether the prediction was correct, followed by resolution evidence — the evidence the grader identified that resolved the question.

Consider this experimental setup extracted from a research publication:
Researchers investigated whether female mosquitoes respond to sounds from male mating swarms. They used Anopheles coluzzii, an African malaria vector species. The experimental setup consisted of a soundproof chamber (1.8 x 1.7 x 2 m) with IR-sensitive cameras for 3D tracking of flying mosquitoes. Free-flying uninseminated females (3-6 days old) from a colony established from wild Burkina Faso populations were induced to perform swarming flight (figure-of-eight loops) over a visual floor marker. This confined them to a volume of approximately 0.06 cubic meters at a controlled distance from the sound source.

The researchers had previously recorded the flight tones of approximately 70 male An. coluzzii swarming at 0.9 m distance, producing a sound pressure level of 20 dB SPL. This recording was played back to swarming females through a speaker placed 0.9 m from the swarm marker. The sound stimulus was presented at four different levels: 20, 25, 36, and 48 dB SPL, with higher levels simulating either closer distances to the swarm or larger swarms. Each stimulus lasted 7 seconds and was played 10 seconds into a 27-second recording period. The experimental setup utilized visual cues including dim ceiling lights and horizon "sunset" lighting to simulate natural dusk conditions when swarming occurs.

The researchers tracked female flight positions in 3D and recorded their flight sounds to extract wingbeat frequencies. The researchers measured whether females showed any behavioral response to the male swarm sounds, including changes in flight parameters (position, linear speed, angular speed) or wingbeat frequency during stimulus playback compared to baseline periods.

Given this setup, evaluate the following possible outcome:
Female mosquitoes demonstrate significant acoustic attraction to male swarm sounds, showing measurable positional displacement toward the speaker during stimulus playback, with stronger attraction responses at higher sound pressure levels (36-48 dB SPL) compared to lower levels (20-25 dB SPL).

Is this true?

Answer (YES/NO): NO